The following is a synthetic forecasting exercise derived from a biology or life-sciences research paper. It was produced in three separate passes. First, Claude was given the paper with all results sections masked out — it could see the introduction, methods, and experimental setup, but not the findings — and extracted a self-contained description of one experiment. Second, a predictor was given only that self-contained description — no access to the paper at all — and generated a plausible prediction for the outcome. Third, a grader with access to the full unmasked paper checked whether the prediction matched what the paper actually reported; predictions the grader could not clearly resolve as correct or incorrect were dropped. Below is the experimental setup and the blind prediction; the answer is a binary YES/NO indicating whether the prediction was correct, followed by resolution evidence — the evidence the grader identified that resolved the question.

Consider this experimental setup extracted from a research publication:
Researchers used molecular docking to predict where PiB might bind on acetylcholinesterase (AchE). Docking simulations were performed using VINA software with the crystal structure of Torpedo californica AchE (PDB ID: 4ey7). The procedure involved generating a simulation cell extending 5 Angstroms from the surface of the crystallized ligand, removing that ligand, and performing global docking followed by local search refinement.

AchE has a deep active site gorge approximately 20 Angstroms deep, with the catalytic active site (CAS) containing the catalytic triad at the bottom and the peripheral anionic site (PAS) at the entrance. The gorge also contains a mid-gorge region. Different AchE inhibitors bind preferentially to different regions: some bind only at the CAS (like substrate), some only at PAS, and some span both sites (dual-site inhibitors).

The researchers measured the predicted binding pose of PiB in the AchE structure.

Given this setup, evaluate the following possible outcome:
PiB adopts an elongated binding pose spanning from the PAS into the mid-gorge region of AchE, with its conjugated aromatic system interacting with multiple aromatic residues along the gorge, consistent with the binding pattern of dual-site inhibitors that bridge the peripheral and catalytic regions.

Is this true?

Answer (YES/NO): NO